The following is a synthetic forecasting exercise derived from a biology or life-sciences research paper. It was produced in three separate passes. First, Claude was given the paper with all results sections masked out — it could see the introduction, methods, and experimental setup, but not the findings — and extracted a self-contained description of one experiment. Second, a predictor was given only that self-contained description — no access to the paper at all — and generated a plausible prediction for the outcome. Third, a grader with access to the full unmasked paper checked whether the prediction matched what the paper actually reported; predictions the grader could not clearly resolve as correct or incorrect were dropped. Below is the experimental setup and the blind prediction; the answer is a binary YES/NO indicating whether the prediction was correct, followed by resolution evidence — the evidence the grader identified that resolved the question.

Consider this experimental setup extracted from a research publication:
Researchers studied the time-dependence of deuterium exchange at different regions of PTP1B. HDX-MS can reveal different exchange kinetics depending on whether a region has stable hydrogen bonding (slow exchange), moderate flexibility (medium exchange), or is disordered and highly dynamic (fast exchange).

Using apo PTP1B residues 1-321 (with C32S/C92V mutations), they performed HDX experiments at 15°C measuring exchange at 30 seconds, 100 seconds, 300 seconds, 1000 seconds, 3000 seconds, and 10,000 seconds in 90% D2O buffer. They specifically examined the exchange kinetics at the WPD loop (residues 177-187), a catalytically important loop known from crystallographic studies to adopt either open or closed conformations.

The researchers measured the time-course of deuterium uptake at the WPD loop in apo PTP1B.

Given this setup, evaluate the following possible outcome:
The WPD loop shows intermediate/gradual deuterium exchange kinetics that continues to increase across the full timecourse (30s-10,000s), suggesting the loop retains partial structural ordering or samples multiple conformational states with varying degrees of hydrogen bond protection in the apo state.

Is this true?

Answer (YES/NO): NO